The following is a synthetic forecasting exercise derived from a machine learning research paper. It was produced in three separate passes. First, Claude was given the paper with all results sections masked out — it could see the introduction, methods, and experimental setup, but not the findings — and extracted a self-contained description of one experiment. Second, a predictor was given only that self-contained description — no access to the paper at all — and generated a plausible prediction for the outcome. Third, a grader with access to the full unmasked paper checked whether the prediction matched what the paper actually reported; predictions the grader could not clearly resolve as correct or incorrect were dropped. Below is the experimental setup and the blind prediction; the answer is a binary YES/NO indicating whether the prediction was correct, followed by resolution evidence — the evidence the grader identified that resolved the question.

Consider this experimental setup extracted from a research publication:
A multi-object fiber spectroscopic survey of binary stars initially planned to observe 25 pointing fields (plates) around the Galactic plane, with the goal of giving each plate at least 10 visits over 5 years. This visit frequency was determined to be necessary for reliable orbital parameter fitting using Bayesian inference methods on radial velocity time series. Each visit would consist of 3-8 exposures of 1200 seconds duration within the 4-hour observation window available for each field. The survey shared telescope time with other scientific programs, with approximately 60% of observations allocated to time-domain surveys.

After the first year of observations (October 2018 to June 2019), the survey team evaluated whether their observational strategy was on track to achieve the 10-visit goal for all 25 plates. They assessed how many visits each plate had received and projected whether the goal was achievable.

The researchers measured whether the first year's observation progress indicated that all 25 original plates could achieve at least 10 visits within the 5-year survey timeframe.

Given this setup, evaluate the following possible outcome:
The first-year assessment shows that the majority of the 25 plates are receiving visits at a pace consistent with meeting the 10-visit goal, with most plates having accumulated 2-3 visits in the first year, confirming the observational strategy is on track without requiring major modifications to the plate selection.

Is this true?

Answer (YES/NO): NO